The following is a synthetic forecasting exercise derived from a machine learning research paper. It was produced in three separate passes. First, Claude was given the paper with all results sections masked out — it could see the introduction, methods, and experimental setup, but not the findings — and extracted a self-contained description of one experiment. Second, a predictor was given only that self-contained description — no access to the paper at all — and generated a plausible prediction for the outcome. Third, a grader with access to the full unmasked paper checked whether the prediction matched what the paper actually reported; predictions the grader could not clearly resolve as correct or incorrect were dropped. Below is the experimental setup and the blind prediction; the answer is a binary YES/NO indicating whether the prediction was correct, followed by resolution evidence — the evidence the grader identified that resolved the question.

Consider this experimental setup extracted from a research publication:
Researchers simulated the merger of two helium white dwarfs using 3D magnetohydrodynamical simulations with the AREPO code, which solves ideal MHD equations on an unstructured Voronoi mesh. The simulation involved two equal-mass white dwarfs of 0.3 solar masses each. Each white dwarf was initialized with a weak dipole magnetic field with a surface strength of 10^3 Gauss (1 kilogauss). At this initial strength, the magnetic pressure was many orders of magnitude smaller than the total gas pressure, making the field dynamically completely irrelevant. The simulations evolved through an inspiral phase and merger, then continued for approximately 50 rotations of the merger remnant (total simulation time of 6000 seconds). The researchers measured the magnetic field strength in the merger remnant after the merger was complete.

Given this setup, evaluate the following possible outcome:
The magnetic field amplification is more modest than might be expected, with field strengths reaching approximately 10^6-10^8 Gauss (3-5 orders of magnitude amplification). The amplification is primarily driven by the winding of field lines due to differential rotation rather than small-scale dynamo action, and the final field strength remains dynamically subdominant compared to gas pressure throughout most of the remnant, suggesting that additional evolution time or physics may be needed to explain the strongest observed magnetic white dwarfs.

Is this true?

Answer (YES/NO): NO